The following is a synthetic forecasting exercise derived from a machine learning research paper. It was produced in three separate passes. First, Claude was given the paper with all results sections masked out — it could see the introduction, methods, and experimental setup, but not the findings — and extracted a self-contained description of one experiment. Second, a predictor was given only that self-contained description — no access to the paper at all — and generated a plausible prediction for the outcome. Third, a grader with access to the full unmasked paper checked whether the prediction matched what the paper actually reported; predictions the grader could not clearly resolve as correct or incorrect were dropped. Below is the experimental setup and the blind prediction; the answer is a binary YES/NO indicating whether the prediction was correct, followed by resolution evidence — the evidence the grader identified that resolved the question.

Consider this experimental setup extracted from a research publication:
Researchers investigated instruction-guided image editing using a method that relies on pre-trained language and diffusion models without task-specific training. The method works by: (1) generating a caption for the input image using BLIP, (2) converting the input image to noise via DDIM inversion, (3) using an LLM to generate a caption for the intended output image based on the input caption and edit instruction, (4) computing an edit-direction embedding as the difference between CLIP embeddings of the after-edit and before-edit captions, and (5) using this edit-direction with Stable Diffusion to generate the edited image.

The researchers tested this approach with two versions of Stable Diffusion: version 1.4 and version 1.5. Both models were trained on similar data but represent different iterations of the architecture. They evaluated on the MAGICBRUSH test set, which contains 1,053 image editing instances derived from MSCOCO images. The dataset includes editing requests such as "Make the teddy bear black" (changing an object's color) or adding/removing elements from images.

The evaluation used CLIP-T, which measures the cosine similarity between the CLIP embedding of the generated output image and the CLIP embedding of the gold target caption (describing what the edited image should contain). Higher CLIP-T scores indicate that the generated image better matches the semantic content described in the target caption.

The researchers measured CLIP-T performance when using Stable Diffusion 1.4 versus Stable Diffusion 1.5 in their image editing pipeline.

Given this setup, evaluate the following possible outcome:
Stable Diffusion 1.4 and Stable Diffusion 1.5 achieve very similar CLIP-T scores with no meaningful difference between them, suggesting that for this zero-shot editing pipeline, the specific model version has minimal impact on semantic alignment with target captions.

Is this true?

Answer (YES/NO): NO